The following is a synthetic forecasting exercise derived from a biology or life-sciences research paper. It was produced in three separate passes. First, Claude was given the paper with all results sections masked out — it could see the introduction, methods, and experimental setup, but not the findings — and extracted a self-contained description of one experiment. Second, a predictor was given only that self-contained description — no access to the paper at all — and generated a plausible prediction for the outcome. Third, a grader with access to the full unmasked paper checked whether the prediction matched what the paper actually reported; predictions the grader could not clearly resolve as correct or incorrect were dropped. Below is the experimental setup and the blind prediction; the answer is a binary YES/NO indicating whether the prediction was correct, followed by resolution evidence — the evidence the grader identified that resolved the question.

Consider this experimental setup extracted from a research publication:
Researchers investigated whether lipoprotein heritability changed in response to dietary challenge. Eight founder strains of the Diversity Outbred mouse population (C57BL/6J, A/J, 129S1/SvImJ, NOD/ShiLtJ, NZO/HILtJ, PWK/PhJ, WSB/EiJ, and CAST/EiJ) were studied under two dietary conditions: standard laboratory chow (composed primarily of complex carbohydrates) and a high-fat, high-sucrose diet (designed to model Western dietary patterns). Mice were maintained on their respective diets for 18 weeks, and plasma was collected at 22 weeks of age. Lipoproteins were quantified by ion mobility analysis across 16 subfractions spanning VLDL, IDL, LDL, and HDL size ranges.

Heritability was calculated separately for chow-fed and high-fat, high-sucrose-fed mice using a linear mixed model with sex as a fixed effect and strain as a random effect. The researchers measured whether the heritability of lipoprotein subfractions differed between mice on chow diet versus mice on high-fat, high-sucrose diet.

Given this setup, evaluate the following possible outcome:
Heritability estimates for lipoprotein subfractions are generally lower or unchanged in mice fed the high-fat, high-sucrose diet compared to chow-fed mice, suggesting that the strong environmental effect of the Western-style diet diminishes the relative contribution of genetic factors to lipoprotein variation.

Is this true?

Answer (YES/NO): YES